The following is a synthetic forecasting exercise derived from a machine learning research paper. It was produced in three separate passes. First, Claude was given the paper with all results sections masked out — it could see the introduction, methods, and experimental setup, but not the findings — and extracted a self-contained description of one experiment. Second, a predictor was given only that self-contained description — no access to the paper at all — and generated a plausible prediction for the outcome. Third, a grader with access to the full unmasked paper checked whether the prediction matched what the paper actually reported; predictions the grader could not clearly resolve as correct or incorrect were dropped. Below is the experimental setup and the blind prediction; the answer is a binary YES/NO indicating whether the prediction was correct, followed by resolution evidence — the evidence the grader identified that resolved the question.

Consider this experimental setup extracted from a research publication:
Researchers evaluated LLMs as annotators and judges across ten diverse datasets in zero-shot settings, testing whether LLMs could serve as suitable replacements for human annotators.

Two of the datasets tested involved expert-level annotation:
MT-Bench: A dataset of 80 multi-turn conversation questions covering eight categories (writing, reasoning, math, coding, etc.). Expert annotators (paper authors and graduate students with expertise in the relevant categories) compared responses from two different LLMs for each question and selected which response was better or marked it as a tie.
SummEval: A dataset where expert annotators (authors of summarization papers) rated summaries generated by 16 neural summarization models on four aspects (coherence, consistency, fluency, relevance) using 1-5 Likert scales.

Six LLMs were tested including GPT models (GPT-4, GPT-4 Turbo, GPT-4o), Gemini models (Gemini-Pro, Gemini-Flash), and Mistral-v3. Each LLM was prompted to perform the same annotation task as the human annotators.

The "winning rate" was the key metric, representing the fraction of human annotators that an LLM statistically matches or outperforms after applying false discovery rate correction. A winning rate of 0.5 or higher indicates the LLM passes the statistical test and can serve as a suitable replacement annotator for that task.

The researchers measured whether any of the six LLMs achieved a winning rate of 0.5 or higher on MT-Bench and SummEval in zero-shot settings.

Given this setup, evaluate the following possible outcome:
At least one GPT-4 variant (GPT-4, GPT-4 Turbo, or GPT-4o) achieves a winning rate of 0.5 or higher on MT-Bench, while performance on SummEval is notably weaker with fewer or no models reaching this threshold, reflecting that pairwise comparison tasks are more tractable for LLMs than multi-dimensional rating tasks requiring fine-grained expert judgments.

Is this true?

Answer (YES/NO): NO